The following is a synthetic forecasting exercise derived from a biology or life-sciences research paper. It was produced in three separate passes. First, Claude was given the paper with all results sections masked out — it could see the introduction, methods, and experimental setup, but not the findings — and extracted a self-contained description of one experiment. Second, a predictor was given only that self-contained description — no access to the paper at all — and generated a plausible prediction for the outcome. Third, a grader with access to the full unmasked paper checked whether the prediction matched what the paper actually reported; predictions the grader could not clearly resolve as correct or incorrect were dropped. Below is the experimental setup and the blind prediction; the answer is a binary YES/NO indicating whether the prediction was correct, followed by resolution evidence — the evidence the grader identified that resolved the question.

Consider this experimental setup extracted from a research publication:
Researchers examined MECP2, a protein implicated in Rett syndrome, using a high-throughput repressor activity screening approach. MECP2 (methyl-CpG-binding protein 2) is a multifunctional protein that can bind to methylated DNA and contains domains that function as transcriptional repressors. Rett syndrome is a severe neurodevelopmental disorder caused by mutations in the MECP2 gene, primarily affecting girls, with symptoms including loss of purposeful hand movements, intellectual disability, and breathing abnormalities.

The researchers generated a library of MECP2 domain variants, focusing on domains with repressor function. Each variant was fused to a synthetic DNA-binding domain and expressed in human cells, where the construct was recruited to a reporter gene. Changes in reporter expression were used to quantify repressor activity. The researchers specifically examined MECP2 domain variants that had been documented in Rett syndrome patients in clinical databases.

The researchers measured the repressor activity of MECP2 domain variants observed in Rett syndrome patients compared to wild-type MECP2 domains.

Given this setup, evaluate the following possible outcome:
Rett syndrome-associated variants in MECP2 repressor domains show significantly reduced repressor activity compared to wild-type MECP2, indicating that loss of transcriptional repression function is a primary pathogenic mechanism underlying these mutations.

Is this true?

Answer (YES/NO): NO